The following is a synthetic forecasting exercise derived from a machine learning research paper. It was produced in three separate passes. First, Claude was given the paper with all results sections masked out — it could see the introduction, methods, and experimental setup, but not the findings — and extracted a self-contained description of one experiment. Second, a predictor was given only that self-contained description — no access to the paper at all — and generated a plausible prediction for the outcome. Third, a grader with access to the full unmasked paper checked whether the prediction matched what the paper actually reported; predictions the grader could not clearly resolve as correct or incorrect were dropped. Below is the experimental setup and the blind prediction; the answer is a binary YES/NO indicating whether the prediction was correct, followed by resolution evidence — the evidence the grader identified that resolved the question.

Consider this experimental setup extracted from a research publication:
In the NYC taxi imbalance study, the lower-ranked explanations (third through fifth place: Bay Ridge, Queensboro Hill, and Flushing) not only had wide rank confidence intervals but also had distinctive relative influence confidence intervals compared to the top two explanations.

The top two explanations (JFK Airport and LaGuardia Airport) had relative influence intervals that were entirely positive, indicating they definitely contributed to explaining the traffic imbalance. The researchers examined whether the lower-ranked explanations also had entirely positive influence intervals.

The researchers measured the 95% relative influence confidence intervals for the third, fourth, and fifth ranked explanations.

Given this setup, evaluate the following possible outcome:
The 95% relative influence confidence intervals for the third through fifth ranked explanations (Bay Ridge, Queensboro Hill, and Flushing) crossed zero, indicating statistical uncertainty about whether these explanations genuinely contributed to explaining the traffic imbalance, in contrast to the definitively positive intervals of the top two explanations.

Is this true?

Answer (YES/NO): YES